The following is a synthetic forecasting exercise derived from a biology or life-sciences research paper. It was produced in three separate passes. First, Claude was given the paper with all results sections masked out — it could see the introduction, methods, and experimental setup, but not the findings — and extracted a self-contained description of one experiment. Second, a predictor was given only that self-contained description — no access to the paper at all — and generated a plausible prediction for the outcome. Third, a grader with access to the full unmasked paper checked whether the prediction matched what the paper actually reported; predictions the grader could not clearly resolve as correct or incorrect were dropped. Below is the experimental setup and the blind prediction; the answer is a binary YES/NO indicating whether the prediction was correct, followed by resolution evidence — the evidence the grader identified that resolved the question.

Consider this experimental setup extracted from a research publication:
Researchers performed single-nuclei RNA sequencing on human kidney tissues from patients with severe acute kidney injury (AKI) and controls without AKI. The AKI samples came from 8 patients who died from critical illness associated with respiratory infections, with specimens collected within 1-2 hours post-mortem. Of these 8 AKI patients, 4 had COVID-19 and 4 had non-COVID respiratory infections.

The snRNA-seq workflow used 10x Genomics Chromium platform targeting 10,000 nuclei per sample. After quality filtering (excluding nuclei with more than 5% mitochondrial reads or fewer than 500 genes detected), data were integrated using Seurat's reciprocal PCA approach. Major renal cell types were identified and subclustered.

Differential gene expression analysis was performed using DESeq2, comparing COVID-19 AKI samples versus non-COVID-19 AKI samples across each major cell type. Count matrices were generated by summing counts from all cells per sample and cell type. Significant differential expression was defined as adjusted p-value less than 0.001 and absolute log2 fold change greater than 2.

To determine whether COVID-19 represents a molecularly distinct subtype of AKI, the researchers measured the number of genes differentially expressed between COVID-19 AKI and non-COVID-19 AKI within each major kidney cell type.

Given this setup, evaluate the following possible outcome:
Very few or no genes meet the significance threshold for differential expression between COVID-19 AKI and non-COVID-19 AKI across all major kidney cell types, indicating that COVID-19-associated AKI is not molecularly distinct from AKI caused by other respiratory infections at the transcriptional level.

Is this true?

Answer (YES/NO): YES